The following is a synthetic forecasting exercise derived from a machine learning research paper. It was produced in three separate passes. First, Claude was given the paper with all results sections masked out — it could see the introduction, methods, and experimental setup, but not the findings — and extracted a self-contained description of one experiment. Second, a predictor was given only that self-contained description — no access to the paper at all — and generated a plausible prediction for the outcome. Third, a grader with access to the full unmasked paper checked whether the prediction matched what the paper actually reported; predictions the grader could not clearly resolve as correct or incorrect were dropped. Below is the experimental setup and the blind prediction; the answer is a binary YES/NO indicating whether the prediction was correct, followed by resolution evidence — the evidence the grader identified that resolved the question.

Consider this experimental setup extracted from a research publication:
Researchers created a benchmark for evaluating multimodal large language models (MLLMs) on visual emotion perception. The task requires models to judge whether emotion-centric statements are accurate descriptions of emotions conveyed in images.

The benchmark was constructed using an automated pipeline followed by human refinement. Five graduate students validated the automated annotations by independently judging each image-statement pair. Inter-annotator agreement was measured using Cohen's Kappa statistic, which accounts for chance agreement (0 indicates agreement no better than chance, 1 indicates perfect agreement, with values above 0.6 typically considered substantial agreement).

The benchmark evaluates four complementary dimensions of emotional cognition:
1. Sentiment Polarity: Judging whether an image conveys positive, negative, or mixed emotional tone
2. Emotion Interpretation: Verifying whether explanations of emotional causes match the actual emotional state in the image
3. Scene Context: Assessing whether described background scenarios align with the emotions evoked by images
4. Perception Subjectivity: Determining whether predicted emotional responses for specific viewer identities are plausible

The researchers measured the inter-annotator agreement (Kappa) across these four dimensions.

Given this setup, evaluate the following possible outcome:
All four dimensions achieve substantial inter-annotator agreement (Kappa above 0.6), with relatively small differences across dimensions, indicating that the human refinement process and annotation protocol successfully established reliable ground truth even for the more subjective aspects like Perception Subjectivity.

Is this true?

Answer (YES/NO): NO